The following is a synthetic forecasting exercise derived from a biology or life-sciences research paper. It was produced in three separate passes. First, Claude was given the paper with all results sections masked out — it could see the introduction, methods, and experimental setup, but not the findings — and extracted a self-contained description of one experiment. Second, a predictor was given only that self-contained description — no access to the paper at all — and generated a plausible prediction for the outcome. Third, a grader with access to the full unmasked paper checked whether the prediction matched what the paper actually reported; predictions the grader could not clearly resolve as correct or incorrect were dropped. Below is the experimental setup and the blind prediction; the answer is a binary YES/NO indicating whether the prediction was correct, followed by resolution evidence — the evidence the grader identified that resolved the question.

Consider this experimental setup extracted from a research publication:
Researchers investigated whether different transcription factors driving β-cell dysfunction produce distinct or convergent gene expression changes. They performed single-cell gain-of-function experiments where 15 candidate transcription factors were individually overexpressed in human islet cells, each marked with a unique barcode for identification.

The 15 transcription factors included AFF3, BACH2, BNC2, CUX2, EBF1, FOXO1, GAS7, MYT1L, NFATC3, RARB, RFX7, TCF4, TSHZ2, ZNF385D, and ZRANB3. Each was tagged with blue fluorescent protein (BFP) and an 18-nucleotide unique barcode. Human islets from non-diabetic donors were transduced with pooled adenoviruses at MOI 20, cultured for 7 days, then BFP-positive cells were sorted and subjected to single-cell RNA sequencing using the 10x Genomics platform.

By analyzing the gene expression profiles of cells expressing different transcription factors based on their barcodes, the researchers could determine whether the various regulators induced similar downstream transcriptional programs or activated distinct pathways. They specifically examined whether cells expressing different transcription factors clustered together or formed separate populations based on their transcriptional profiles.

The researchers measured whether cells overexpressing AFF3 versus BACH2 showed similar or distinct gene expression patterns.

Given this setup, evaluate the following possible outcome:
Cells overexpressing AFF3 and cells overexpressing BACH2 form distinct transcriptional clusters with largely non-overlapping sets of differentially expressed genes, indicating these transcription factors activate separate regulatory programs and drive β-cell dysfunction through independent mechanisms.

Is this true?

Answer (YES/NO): YES